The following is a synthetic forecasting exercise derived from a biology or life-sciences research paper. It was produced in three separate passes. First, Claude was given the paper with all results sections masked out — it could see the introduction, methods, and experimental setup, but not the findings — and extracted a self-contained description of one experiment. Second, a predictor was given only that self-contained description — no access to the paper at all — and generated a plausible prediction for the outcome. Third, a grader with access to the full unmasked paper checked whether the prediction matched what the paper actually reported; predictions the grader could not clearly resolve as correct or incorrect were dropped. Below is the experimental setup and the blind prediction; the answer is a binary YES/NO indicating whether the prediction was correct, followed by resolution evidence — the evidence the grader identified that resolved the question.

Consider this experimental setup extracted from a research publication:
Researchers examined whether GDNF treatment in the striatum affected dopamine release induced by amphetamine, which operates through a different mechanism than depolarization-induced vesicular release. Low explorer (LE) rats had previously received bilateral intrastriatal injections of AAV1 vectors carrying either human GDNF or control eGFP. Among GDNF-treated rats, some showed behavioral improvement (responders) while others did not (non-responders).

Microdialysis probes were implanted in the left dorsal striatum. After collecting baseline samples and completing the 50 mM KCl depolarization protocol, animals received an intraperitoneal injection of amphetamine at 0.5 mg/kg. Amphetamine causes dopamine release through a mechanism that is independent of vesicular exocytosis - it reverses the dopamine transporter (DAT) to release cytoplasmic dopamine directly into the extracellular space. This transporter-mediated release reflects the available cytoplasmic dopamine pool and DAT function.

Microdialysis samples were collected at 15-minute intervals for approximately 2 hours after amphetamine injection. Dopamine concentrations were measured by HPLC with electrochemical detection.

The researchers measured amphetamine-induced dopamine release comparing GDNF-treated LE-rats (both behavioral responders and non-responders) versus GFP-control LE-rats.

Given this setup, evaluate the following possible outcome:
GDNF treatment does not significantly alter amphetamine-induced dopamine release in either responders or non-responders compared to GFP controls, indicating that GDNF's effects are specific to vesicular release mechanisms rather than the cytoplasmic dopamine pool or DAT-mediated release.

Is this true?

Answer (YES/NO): NO